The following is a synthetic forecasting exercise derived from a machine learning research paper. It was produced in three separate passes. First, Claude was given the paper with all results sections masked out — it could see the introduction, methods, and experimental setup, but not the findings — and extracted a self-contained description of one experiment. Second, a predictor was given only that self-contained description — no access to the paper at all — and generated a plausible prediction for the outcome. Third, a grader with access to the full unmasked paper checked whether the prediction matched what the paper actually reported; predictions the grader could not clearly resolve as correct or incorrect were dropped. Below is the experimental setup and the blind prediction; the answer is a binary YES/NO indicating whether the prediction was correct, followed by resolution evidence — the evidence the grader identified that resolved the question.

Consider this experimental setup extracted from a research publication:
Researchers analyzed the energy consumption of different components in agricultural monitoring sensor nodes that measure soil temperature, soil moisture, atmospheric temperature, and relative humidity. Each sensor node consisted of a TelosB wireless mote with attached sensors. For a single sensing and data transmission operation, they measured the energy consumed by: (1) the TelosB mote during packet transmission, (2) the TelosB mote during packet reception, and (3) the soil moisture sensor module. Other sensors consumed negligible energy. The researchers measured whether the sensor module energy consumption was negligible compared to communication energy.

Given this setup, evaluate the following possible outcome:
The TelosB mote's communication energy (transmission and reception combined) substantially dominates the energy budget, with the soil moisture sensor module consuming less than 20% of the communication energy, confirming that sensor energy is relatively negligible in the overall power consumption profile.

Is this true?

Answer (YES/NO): NO